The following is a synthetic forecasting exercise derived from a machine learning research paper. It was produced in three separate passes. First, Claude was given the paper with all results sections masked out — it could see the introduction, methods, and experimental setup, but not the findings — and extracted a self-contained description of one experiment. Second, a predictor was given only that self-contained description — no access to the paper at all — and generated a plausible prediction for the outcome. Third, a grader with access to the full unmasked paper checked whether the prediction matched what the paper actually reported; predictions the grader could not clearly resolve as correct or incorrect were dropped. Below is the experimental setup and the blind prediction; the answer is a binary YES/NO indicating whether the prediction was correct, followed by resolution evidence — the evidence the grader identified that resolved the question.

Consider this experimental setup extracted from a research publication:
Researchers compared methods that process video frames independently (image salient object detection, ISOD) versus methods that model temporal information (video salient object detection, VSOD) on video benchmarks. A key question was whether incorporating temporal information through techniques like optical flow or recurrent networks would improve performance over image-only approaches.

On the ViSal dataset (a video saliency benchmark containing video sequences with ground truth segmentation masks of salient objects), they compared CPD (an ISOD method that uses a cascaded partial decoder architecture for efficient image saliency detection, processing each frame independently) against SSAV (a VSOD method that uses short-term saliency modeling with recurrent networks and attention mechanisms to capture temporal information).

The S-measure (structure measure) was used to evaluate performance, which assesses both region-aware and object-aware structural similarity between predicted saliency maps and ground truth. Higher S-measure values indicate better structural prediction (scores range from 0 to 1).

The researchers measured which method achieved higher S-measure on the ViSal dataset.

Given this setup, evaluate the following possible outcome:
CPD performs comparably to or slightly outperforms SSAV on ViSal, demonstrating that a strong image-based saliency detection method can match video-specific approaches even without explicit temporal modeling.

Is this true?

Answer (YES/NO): NO